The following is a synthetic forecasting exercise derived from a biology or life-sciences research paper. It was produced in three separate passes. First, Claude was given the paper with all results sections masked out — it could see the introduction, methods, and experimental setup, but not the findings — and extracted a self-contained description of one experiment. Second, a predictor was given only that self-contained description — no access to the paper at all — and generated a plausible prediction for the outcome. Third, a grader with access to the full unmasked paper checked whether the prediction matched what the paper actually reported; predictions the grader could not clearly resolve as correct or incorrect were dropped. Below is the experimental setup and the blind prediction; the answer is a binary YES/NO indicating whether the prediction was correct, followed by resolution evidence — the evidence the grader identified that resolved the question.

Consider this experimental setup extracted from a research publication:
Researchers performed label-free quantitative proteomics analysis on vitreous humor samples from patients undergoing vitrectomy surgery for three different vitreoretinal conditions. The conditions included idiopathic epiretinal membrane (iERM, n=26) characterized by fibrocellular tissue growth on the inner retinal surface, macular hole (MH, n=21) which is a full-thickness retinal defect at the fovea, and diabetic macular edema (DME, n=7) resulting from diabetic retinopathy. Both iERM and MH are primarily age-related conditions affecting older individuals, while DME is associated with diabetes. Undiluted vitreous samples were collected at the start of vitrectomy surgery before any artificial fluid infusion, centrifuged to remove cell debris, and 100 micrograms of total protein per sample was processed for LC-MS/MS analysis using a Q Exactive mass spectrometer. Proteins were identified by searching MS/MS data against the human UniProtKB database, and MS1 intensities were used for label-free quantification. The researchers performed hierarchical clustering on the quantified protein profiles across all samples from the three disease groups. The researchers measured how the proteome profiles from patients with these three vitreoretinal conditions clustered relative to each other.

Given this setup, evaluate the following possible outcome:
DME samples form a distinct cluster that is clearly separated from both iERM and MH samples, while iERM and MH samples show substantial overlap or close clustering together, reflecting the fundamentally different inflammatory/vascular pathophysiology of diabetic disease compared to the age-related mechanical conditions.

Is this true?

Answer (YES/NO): NO